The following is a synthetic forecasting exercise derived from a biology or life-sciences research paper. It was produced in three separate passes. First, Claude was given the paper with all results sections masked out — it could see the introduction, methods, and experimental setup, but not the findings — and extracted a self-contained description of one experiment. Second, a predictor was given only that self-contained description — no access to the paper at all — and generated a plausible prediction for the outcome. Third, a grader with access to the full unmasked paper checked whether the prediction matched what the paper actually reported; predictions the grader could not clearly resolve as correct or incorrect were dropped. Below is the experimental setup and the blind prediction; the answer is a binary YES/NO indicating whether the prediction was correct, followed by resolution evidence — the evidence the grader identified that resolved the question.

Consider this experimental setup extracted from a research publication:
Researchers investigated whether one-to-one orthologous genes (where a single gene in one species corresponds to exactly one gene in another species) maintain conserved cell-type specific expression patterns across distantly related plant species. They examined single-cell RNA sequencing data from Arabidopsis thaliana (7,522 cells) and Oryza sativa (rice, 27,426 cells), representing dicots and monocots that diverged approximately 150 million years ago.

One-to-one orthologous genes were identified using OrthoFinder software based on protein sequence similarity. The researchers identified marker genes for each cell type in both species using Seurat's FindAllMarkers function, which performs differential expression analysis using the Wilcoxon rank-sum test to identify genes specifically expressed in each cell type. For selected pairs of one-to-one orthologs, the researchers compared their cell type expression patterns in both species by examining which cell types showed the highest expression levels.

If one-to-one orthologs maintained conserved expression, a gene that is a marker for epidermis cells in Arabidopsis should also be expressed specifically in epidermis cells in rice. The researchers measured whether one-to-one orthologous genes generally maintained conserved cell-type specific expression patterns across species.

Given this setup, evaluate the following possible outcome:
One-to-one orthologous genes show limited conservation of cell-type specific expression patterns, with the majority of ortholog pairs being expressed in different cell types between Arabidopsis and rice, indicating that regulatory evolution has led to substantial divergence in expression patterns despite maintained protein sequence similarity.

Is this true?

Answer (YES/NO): YES